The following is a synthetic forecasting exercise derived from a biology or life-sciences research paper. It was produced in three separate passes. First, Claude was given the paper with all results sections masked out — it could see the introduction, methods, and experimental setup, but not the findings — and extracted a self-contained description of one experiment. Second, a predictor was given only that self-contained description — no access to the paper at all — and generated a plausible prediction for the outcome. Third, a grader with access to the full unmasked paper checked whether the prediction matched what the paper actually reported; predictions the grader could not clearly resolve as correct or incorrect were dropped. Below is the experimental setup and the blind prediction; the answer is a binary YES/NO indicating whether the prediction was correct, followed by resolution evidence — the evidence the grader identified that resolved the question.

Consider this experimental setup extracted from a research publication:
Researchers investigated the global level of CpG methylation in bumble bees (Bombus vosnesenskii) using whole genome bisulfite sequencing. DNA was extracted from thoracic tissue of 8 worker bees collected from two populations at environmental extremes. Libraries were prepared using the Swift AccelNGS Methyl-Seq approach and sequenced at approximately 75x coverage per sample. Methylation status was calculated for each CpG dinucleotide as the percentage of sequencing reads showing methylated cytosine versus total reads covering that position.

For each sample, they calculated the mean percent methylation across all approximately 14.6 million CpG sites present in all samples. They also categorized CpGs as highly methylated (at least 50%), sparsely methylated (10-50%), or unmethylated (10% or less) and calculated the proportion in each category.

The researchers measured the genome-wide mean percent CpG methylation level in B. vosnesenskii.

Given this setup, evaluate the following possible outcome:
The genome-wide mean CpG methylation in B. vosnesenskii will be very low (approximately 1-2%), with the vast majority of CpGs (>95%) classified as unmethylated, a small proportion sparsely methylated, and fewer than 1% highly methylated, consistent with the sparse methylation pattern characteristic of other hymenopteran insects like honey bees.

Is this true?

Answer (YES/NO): YES